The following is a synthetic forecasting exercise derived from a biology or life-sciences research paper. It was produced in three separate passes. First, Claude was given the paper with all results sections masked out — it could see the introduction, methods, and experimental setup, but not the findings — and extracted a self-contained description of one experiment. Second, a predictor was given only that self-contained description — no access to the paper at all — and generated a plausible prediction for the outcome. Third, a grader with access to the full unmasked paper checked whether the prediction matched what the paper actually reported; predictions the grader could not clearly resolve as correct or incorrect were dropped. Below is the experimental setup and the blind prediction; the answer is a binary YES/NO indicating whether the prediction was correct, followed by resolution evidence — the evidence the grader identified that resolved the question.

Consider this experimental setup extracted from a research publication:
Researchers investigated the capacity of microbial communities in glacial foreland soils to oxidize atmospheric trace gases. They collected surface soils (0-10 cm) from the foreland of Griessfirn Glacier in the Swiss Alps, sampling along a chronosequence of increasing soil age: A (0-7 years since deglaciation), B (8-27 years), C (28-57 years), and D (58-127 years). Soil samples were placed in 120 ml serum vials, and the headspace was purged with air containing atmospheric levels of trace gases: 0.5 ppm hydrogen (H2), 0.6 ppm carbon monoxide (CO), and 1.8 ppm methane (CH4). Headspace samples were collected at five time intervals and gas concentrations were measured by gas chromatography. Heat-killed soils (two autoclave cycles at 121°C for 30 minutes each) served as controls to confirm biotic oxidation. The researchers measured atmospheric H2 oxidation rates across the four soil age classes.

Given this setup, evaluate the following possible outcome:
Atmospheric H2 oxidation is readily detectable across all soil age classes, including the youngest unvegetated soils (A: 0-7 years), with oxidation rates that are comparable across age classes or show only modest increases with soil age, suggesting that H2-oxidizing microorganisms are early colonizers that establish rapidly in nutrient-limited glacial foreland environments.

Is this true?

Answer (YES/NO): YES